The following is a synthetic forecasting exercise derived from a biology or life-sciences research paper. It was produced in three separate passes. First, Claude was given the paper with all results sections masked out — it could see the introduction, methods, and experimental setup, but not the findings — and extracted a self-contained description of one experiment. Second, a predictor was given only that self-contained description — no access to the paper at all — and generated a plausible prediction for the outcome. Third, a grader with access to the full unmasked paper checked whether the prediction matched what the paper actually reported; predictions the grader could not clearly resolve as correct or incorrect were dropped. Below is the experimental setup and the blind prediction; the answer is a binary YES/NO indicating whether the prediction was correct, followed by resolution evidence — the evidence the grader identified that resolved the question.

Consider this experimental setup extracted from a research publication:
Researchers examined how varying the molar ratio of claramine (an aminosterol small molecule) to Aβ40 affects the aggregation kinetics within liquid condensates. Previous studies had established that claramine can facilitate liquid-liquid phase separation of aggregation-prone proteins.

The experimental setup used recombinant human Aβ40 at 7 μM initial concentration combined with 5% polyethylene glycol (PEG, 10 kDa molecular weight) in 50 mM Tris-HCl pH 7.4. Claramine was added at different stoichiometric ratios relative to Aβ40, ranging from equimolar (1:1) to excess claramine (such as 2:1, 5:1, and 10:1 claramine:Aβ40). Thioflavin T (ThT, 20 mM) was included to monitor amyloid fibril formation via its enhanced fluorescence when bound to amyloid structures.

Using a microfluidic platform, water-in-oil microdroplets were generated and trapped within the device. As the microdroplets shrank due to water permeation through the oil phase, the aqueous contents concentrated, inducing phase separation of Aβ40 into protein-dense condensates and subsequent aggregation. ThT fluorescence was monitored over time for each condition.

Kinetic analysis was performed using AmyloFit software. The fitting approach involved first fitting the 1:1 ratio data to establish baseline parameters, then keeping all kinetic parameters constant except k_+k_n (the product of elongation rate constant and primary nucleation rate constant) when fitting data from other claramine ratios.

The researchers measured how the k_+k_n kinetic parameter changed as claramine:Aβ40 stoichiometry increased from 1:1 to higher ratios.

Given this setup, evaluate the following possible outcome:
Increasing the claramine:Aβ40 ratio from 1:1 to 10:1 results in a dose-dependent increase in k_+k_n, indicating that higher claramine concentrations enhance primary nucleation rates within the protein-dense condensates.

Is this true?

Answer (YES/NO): NO